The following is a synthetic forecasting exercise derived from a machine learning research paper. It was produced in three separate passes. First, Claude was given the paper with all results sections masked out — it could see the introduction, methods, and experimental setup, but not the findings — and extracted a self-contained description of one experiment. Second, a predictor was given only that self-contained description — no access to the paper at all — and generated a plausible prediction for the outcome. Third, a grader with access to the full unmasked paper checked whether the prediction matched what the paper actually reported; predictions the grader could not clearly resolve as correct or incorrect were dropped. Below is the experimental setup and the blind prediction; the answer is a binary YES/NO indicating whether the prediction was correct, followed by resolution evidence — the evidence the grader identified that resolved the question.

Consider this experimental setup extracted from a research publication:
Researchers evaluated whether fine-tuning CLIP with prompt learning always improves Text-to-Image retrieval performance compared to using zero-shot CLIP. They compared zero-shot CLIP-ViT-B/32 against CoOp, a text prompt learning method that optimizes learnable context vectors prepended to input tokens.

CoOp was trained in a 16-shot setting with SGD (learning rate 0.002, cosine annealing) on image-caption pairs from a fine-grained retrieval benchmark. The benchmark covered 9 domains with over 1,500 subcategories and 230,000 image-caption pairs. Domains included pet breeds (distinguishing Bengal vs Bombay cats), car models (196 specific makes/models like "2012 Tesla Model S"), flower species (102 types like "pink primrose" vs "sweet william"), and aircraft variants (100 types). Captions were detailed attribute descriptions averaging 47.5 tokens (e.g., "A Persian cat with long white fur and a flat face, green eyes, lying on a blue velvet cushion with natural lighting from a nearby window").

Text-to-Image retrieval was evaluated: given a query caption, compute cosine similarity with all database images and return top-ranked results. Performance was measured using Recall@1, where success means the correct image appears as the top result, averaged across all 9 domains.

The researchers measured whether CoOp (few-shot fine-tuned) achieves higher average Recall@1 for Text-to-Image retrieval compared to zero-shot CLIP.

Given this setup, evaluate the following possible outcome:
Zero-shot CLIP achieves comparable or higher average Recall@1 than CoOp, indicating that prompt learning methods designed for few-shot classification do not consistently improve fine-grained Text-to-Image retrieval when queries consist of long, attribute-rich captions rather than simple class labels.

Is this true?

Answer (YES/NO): YES